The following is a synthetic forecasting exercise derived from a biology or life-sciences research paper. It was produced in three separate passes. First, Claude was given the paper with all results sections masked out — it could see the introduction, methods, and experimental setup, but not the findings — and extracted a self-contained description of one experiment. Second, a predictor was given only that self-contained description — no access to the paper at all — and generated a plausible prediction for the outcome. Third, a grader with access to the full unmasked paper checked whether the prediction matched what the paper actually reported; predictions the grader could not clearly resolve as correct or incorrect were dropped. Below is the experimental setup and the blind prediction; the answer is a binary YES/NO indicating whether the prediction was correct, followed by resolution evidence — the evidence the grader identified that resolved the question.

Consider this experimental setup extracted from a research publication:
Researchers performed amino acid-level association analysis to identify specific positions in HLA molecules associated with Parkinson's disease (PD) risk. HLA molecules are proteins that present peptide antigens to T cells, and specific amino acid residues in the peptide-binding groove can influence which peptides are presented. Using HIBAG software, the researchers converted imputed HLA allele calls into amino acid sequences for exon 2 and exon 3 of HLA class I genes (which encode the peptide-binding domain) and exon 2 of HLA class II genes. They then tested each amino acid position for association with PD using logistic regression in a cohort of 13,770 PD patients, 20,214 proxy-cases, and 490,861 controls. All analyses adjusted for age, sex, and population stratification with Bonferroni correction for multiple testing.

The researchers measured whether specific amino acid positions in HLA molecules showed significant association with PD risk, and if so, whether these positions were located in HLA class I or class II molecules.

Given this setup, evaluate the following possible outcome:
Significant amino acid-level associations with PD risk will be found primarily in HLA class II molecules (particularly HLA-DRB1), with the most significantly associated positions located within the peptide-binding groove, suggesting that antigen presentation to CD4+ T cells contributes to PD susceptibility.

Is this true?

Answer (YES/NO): YES